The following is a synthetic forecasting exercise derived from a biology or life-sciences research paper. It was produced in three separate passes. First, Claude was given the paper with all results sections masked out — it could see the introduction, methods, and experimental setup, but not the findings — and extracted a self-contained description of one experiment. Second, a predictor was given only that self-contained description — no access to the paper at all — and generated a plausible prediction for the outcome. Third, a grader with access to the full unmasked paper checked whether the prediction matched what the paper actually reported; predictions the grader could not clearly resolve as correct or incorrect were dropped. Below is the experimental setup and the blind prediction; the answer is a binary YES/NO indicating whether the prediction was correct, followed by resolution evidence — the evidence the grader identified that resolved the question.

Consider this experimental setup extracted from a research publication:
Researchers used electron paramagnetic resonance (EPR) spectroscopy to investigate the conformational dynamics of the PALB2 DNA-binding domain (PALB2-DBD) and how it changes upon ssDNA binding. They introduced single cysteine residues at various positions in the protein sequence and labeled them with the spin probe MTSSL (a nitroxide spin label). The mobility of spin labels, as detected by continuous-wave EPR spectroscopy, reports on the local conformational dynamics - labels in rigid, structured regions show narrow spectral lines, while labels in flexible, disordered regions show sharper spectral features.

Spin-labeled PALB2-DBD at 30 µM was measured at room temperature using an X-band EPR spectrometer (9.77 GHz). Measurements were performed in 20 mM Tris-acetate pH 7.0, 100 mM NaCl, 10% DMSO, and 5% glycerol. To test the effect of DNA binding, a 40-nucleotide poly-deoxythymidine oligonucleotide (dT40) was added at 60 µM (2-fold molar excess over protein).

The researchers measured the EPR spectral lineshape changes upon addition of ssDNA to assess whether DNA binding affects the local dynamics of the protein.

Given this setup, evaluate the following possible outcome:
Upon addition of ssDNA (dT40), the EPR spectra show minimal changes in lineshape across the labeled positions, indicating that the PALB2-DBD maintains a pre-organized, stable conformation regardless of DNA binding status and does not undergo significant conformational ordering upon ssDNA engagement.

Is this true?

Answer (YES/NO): NO